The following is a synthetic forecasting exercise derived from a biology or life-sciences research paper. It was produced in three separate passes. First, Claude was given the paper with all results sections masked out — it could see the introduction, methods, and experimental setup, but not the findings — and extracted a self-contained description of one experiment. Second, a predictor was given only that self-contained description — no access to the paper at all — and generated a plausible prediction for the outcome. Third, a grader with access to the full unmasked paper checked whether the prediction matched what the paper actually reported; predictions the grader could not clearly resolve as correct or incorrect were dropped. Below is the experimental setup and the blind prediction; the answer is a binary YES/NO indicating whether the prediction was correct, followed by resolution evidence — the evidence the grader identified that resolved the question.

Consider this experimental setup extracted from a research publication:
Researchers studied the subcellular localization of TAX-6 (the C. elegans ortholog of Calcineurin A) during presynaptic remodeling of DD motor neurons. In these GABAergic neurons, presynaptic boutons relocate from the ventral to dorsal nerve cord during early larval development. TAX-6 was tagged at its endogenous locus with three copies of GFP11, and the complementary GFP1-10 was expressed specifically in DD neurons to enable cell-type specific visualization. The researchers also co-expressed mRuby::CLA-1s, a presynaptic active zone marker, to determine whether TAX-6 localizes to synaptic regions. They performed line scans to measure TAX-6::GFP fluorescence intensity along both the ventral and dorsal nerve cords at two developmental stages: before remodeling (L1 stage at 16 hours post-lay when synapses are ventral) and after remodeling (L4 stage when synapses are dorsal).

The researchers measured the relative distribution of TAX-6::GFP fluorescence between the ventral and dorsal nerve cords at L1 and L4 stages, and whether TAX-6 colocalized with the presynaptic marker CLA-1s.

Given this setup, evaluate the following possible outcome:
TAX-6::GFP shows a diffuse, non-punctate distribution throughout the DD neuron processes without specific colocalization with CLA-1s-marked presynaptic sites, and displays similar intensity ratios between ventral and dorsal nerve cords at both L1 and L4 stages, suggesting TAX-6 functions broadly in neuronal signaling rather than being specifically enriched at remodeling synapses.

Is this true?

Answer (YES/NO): NO